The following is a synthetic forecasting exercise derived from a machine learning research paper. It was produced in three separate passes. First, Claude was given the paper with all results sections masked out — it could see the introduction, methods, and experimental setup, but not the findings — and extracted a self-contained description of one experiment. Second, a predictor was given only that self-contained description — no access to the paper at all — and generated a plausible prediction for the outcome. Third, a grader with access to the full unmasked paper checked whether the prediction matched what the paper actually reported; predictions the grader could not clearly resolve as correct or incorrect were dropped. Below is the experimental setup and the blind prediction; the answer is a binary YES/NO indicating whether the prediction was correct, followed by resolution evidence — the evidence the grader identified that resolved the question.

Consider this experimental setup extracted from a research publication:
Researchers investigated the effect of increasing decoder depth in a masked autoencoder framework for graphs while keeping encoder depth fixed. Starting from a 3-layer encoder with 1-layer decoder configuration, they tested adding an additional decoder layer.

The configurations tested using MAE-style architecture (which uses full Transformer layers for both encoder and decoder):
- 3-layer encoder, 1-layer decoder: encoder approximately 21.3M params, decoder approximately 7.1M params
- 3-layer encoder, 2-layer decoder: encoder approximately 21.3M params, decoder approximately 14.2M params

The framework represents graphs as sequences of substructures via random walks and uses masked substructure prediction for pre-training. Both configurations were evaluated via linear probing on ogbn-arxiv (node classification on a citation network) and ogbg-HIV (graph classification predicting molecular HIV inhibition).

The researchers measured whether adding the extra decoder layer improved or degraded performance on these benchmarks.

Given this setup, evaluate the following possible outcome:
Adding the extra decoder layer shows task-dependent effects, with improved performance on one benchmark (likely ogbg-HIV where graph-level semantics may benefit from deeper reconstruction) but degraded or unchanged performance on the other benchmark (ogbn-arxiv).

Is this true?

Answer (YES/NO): NO